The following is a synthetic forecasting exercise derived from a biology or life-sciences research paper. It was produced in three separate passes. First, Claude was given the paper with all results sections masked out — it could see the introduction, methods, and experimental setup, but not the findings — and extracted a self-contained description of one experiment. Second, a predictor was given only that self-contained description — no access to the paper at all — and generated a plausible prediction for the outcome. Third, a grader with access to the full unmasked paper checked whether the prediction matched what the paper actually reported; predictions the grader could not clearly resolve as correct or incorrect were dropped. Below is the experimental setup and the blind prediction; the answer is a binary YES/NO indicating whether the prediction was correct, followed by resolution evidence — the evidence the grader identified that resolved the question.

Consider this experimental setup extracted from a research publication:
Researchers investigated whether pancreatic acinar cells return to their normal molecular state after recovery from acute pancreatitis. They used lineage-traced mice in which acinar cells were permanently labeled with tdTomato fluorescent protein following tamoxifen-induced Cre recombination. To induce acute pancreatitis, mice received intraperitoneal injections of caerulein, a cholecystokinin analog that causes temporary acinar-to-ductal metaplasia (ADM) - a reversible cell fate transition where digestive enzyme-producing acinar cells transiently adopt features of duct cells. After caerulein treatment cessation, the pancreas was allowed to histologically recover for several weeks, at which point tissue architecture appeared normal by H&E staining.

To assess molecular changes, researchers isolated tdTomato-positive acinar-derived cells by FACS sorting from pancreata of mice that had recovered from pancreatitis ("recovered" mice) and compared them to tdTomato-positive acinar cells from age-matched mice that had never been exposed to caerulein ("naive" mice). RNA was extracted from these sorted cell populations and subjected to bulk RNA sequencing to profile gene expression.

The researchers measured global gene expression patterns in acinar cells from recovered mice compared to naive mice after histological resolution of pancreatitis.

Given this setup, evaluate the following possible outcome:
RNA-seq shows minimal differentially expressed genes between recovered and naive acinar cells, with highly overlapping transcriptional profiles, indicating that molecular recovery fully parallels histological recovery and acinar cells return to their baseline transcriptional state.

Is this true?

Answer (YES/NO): NO